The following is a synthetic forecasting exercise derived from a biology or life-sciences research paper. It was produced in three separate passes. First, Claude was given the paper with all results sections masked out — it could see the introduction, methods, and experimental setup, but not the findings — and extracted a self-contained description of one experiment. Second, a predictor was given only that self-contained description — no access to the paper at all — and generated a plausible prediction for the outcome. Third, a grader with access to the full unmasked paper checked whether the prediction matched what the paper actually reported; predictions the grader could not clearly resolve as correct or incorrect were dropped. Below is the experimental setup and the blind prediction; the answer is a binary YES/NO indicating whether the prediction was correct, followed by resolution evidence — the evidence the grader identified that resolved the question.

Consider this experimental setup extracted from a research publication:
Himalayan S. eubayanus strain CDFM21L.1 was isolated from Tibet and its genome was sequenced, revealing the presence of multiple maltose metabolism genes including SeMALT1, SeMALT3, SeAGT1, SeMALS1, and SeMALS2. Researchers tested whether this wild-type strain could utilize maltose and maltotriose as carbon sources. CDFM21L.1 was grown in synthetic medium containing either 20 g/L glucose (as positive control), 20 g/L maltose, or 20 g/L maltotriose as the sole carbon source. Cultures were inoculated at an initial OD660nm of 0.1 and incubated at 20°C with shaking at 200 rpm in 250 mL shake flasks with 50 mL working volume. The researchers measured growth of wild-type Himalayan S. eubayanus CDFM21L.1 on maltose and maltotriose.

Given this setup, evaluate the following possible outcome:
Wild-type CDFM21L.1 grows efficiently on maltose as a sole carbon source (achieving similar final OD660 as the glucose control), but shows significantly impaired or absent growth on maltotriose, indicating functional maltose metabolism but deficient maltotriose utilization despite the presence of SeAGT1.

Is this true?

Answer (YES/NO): NO